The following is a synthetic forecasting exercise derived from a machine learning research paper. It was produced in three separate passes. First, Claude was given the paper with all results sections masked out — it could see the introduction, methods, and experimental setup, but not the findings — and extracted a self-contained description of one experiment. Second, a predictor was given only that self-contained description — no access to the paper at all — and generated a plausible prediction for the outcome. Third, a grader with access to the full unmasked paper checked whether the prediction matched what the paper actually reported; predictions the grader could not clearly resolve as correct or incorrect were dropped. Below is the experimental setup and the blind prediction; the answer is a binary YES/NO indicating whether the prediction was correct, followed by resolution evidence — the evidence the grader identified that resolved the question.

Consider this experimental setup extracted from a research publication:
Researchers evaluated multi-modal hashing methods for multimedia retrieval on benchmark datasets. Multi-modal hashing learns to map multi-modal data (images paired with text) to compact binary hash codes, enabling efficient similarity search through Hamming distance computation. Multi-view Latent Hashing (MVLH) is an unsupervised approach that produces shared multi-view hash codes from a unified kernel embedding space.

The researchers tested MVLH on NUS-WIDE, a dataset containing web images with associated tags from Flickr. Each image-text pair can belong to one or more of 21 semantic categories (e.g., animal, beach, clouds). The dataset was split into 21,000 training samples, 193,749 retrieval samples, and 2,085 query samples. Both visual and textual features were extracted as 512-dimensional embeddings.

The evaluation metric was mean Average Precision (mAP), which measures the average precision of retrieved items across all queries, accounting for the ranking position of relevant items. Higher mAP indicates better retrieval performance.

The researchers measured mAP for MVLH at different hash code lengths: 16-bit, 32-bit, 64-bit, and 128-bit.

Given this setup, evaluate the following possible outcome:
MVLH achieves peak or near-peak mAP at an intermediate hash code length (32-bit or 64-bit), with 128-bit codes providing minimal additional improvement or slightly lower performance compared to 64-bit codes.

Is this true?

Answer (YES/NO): NO